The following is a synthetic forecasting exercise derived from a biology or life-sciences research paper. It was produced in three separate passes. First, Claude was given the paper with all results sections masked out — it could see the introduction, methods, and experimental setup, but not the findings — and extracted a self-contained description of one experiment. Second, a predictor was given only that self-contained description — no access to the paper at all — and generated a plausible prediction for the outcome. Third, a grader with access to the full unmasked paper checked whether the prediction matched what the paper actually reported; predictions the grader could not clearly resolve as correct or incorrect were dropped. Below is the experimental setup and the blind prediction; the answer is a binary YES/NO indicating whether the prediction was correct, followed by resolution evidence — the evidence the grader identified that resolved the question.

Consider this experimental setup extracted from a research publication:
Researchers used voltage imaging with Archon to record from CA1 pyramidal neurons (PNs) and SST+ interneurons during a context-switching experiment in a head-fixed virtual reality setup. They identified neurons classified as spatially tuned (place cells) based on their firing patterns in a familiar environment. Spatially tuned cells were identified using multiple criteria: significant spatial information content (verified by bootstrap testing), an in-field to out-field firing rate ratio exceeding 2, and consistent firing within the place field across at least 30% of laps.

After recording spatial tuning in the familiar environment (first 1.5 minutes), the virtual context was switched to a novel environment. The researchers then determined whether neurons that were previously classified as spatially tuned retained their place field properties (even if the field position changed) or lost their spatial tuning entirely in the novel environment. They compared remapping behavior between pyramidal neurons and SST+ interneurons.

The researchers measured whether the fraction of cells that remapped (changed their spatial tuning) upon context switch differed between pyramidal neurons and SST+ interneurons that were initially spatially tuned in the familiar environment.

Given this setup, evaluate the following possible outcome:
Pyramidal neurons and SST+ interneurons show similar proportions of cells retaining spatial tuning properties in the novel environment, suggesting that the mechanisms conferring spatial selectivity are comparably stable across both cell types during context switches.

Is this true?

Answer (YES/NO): NO